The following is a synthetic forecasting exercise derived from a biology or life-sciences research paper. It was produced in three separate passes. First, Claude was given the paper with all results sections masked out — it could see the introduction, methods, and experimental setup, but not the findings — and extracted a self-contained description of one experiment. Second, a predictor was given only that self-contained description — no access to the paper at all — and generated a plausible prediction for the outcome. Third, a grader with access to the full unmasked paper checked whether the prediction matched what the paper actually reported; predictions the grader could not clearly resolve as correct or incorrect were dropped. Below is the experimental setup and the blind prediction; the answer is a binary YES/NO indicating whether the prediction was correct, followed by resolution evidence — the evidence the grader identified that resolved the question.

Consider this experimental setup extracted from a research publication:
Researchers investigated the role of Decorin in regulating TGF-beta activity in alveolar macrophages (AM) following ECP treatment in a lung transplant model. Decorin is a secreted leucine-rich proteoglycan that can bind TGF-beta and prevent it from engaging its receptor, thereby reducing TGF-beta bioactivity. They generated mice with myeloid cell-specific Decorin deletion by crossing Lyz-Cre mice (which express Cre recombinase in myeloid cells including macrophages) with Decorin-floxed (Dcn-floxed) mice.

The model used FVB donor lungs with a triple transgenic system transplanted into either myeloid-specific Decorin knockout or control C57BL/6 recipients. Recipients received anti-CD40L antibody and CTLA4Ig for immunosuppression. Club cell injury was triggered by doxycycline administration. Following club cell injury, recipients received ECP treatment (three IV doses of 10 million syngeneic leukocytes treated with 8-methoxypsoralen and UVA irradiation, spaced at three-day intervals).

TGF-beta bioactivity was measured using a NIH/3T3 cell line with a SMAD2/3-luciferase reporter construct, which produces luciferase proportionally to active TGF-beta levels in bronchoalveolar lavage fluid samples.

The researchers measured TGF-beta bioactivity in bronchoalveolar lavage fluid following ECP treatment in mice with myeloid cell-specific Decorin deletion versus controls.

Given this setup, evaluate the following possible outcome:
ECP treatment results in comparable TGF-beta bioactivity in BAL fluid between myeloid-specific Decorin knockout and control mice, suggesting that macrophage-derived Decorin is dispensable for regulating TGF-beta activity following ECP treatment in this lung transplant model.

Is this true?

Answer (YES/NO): NO